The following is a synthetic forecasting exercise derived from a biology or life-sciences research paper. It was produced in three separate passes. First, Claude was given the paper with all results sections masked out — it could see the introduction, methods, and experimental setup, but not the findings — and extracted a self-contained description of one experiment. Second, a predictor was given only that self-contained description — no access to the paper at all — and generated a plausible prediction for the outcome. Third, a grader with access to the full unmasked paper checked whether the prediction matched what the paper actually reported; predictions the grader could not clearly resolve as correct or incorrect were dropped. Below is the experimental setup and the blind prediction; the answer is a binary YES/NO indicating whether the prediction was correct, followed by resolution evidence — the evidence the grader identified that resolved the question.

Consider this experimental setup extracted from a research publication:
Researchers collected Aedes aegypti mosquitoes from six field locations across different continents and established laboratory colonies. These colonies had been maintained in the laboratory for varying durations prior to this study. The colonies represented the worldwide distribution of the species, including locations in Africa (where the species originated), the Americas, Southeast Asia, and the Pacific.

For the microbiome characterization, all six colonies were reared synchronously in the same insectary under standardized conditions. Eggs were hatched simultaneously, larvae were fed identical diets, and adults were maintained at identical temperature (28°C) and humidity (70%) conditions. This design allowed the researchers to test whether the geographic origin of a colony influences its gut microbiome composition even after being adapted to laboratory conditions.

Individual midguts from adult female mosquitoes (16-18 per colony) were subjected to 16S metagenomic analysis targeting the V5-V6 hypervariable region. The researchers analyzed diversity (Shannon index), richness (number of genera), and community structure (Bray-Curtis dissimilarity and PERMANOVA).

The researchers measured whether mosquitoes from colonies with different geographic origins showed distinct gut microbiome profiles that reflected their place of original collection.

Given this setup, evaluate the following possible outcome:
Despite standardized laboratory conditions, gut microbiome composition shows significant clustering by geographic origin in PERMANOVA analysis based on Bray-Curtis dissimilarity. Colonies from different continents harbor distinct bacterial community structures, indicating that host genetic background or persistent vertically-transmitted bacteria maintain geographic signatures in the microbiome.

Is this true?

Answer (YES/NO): NO